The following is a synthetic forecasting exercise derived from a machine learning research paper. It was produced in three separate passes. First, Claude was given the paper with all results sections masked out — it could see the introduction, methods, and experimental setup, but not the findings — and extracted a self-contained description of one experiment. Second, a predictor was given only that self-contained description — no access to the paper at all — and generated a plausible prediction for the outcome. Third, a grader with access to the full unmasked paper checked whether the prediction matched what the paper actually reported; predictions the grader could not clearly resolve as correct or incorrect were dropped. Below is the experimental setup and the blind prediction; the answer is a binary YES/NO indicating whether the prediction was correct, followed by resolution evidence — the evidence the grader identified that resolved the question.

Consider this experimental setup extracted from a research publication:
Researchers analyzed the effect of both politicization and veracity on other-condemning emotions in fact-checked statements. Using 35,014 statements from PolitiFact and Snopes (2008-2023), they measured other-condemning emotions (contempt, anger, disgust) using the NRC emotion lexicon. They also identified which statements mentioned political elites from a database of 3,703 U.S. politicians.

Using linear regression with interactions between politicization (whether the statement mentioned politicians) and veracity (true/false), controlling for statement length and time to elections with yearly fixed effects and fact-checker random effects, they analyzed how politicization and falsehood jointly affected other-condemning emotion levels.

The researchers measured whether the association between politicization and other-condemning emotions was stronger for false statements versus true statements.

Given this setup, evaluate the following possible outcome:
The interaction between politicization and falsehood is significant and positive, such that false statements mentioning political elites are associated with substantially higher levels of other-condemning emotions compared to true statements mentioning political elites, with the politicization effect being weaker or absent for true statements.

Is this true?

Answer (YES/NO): NO